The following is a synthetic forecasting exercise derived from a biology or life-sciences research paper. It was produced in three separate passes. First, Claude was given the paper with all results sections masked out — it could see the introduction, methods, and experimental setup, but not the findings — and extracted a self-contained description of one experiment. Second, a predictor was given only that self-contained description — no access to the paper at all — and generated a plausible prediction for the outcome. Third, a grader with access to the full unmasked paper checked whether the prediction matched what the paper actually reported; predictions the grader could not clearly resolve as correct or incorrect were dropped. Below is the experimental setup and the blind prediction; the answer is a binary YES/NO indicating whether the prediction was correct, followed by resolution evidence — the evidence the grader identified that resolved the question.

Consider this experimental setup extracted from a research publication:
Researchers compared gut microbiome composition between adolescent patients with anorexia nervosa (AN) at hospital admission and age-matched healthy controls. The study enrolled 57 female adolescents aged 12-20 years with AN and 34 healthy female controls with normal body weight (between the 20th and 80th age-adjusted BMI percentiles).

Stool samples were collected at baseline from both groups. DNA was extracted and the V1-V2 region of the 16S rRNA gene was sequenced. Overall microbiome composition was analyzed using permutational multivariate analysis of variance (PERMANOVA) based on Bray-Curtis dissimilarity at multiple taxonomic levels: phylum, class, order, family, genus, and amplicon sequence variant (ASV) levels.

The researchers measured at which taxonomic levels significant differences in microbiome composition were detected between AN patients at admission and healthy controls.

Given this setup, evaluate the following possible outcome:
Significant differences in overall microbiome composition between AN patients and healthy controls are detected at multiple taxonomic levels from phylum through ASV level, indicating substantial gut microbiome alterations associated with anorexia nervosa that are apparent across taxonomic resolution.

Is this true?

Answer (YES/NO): NO